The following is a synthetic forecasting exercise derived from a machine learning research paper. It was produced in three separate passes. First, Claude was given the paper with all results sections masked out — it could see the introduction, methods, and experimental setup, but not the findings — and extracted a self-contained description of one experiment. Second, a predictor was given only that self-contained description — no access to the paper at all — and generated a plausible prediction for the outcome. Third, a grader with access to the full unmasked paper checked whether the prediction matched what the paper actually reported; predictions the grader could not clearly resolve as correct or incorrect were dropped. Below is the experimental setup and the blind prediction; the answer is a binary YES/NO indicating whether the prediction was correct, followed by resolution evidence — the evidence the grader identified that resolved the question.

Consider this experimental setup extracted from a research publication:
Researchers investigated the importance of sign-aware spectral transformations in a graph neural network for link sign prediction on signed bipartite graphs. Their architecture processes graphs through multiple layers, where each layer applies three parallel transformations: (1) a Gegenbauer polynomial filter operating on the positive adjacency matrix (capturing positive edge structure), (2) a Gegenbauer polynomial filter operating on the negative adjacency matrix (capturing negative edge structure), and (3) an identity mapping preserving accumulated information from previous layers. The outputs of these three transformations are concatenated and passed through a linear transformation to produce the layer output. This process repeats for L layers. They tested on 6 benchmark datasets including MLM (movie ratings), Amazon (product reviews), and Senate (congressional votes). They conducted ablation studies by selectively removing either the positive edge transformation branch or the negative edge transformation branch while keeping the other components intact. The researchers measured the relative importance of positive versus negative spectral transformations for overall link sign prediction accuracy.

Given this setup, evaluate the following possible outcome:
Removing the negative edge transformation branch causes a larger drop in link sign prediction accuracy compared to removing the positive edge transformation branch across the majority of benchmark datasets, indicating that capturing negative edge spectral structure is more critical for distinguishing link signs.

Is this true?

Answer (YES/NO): YES